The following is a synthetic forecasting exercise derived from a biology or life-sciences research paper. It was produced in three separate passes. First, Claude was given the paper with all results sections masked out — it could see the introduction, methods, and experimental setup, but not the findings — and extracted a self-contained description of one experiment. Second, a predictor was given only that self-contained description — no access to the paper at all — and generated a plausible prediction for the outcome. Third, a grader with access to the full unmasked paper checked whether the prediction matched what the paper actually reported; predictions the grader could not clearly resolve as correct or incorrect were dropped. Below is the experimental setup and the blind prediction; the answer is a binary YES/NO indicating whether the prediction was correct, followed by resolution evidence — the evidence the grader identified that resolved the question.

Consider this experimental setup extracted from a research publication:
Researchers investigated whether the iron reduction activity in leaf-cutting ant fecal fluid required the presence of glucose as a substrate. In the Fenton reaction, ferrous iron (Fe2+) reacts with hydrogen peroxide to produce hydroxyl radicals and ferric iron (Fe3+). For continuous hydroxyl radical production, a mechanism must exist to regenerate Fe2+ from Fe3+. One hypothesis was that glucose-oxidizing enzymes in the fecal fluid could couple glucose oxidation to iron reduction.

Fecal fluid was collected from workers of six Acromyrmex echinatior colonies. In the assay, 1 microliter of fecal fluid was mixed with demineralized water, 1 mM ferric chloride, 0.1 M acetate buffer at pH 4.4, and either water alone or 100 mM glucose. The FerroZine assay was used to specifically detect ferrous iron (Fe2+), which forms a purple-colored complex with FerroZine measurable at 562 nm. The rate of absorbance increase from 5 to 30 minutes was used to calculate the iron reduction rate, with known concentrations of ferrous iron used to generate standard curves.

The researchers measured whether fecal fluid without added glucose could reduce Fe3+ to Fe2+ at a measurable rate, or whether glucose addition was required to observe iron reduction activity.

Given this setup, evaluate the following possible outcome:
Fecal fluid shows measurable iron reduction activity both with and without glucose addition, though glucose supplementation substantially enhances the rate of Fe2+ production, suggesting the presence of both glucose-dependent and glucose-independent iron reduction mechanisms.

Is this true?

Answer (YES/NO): YES